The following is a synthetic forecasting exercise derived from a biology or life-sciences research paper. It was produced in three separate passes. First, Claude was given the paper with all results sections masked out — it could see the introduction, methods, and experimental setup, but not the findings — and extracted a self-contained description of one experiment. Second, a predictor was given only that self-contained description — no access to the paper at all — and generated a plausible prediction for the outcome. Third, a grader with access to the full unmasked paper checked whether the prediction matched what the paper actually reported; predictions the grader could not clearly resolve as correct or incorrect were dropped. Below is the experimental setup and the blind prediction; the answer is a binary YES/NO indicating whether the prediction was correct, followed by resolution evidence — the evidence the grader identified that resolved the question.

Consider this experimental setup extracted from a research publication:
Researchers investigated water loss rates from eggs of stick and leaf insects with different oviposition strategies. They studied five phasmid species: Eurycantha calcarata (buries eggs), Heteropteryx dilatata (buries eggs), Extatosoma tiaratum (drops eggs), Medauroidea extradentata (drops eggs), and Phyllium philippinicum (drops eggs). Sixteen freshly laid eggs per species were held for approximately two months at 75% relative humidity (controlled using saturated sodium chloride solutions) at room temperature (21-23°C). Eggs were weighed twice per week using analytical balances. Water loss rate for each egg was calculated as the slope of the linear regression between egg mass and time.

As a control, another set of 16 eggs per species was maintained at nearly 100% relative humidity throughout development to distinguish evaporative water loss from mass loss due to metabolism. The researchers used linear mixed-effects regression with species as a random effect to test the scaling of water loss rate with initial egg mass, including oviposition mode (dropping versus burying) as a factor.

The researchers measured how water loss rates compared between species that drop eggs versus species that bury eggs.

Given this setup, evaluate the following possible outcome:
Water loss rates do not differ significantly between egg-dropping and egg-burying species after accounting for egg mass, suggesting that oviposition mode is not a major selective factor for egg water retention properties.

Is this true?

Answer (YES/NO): NO